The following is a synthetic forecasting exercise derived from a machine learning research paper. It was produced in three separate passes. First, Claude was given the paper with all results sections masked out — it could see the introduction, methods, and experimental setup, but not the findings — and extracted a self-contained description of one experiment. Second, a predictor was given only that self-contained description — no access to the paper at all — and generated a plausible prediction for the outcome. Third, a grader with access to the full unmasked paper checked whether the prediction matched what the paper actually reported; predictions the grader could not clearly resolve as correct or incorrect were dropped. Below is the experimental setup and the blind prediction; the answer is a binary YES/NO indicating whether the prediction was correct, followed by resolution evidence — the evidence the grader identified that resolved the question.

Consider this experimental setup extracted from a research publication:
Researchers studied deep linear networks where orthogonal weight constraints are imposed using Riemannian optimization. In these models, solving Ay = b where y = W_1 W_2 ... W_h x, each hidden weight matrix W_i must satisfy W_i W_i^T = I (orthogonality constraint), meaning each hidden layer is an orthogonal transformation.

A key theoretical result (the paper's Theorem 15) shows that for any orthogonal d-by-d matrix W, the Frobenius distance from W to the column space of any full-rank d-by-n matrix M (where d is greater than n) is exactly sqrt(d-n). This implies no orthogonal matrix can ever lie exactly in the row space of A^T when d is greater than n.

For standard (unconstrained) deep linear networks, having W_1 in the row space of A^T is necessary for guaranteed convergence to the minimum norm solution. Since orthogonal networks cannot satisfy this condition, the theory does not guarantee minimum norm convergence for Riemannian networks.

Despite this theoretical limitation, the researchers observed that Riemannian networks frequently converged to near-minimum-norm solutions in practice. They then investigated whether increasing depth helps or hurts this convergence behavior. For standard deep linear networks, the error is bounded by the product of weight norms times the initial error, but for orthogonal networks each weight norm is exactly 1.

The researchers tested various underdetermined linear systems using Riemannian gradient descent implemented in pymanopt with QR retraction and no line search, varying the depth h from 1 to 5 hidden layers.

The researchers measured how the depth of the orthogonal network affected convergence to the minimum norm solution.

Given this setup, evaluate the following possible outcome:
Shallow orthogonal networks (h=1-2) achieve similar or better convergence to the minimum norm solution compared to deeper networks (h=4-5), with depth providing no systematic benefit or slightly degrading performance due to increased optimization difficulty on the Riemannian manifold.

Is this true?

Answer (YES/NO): NO